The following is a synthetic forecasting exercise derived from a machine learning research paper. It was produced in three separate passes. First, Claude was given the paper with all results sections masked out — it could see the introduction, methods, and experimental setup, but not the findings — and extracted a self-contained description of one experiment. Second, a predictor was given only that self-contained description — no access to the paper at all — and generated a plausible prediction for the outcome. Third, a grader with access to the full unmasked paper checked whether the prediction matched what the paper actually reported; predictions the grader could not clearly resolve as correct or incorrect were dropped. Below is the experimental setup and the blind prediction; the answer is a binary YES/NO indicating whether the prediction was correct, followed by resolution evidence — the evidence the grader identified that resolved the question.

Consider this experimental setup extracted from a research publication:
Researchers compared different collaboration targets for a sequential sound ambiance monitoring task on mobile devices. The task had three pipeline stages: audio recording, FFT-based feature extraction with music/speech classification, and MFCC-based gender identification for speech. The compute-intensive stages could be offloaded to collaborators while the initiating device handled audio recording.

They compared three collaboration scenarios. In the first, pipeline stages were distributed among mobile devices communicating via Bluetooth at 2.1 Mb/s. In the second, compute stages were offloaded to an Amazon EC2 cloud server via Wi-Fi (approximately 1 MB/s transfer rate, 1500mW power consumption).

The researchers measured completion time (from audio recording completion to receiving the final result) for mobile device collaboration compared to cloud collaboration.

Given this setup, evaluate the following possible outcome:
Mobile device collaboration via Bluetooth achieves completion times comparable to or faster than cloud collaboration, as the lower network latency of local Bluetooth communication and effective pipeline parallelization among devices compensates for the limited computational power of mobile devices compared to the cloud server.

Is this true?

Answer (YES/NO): NO